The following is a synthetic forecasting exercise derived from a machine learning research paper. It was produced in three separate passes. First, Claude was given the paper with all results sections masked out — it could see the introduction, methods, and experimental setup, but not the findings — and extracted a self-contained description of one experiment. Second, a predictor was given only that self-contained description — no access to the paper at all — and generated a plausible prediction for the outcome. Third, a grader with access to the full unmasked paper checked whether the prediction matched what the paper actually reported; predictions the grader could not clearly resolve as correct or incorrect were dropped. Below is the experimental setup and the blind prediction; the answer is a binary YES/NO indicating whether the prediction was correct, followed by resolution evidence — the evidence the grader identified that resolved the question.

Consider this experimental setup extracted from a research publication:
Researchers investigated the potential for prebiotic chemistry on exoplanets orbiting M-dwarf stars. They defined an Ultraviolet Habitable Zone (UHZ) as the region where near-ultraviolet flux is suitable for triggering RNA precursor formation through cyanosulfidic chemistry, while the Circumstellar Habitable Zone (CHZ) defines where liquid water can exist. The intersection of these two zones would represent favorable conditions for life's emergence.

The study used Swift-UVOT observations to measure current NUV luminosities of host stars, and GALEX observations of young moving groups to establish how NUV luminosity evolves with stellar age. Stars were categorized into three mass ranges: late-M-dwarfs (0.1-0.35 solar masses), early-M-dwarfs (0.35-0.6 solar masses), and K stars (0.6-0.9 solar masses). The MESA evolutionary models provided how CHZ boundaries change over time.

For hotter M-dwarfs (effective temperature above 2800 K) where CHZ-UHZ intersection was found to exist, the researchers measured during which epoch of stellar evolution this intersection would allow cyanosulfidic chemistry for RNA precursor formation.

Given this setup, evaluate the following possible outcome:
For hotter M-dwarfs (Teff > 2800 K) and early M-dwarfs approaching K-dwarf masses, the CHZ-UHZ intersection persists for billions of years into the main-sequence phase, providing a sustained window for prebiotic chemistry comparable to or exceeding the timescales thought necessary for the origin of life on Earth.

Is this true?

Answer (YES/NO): YES